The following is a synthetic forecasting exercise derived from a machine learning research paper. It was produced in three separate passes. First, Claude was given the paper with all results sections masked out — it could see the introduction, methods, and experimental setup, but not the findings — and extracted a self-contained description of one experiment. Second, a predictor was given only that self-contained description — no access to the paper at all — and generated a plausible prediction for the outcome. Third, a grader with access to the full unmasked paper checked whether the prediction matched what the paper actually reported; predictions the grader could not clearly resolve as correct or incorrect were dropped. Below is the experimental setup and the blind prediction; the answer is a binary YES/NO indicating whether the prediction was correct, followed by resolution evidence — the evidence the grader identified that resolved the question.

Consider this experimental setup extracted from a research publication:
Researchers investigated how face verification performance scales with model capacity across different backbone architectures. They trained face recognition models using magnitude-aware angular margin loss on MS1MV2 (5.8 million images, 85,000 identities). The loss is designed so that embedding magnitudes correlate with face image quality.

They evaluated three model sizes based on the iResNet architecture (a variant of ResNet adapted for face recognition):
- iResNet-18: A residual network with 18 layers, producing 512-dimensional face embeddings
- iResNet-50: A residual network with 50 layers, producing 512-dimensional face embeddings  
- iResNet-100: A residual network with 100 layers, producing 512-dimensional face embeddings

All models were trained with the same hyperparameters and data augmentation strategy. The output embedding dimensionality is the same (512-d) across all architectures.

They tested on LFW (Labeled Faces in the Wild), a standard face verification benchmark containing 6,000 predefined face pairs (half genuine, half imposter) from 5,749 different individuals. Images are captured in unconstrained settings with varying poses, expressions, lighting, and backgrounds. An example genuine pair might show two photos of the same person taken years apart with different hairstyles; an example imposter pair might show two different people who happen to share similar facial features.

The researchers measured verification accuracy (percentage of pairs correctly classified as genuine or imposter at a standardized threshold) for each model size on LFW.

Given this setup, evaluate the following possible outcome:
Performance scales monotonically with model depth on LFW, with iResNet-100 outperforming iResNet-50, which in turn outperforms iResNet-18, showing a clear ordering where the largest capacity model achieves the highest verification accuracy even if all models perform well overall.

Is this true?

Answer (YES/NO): YES